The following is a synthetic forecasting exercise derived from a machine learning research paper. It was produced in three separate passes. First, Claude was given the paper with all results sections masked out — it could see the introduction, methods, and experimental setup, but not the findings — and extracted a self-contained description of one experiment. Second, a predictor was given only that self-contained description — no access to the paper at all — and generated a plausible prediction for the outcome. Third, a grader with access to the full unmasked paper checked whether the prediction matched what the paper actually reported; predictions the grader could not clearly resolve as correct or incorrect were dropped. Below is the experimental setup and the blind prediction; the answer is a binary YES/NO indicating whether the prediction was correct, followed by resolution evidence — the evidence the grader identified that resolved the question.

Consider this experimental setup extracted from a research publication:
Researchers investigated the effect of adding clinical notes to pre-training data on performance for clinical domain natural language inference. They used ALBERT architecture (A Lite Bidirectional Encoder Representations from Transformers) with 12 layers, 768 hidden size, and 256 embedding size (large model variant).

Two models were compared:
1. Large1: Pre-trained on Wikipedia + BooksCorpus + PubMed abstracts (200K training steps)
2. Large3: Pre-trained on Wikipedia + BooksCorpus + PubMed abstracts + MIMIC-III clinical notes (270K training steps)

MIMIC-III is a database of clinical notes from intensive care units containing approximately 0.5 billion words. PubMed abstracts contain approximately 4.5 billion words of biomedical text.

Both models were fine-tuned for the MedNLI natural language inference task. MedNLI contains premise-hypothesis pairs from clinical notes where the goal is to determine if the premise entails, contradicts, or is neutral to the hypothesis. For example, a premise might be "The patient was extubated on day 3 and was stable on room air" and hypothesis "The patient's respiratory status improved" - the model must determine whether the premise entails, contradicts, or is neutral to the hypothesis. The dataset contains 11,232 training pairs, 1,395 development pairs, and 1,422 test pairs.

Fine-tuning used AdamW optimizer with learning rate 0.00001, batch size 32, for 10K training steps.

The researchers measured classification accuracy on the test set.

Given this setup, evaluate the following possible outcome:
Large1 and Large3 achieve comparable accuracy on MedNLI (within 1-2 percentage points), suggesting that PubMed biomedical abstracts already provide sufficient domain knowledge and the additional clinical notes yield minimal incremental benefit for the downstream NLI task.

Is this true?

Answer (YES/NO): NO